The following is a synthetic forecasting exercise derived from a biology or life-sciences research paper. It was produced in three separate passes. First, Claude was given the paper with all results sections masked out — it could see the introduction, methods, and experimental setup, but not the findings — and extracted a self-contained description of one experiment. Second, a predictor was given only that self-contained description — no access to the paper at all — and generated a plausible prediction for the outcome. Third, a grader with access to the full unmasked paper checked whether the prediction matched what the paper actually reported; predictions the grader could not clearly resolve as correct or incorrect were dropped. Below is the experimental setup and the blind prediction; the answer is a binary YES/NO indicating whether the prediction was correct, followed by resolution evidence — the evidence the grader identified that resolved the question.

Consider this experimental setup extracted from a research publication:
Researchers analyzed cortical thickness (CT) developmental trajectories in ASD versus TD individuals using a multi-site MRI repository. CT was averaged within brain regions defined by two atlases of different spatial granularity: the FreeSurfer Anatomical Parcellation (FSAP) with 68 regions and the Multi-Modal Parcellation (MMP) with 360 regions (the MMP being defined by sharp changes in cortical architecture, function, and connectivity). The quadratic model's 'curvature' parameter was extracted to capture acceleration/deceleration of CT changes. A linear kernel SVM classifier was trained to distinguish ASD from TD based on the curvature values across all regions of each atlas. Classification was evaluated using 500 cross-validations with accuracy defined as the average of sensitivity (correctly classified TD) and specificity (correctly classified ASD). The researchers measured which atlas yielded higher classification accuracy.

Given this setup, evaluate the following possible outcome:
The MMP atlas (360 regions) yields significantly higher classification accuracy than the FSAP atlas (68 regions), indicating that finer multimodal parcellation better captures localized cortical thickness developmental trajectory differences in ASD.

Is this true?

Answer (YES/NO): NO